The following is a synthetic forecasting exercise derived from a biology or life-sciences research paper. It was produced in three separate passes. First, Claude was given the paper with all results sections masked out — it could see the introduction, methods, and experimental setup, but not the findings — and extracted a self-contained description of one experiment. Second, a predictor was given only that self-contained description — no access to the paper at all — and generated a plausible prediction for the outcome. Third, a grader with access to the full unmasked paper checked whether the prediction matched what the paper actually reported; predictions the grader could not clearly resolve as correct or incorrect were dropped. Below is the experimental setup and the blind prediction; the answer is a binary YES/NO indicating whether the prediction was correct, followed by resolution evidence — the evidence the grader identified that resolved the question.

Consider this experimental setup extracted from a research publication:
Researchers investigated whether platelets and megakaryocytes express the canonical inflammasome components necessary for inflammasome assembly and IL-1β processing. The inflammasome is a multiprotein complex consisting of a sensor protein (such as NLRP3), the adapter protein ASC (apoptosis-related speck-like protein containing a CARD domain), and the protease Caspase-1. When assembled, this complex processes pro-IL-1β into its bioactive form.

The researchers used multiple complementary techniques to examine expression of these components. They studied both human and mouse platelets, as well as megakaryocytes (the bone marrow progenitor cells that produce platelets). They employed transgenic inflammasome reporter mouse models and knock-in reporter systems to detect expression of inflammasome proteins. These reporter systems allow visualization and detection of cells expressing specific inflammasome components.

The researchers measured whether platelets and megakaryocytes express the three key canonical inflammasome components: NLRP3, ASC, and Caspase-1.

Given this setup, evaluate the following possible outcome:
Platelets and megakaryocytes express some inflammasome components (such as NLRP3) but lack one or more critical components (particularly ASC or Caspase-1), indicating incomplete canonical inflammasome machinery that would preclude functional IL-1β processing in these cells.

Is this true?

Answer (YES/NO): NO